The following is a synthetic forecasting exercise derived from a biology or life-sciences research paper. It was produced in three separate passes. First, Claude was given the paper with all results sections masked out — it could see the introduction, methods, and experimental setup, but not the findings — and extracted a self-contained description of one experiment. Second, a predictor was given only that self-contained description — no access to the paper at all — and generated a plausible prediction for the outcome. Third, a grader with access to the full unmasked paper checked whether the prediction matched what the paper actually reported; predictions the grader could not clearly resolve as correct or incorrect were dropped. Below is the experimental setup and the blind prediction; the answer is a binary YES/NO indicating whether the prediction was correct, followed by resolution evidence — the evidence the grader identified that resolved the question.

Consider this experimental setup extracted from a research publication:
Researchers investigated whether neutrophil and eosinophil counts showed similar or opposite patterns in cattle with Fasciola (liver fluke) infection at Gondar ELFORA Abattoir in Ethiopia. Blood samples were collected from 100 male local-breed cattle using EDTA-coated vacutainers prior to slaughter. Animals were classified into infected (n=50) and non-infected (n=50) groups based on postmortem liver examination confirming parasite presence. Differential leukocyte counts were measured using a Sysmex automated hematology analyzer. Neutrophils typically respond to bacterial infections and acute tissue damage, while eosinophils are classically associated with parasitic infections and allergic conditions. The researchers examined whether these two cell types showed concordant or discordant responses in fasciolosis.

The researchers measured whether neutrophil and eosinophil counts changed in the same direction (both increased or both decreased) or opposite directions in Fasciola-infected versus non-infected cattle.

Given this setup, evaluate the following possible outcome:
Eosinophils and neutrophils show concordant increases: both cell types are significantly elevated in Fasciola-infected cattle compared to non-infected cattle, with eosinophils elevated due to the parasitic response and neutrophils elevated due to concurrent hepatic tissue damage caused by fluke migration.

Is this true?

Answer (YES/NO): YES